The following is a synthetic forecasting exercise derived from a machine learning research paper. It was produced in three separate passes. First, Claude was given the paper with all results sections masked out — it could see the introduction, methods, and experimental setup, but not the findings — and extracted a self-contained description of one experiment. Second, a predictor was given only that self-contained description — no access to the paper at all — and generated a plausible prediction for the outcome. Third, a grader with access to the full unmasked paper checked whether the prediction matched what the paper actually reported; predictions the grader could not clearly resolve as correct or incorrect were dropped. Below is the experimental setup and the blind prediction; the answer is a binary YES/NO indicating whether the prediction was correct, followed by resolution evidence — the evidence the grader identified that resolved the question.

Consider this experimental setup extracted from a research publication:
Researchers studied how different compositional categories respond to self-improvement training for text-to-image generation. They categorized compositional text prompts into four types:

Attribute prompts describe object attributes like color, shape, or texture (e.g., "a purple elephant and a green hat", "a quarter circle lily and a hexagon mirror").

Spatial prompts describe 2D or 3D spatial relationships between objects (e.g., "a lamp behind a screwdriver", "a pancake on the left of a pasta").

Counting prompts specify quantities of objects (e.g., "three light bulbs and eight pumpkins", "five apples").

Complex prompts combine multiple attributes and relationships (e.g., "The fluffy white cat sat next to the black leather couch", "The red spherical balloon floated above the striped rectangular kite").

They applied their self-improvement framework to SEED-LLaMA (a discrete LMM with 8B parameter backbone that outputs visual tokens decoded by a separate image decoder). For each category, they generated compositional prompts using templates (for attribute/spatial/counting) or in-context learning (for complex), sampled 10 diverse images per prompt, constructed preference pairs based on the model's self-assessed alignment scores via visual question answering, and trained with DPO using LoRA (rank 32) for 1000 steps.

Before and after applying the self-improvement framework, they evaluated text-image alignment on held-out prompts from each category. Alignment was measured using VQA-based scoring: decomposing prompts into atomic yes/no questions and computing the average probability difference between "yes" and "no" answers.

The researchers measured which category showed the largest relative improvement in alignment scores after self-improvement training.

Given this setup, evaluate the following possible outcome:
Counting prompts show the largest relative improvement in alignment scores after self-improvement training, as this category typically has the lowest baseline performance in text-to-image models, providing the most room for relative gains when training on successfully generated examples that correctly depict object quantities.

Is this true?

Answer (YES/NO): NO